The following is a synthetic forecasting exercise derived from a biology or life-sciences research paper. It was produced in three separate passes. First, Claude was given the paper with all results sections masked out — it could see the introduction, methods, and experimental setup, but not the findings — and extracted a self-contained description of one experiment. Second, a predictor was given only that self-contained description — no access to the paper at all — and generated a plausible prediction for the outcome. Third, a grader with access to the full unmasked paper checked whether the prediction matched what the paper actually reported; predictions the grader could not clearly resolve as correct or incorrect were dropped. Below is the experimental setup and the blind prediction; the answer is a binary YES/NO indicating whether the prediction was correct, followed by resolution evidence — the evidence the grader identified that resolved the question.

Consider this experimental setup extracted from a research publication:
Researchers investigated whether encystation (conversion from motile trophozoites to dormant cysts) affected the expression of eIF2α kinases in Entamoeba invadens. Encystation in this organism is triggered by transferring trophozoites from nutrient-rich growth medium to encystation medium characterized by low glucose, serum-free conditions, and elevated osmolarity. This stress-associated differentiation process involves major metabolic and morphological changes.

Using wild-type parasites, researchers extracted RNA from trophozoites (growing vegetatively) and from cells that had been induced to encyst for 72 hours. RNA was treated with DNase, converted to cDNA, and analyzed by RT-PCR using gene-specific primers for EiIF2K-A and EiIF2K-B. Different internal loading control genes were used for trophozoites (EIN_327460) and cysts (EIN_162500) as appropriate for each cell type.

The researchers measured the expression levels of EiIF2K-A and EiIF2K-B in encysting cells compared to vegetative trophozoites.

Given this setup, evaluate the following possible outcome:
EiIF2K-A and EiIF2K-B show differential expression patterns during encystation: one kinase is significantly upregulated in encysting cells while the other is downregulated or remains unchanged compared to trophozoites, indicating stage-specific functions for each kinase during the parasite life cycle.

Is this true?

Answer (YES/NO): YES